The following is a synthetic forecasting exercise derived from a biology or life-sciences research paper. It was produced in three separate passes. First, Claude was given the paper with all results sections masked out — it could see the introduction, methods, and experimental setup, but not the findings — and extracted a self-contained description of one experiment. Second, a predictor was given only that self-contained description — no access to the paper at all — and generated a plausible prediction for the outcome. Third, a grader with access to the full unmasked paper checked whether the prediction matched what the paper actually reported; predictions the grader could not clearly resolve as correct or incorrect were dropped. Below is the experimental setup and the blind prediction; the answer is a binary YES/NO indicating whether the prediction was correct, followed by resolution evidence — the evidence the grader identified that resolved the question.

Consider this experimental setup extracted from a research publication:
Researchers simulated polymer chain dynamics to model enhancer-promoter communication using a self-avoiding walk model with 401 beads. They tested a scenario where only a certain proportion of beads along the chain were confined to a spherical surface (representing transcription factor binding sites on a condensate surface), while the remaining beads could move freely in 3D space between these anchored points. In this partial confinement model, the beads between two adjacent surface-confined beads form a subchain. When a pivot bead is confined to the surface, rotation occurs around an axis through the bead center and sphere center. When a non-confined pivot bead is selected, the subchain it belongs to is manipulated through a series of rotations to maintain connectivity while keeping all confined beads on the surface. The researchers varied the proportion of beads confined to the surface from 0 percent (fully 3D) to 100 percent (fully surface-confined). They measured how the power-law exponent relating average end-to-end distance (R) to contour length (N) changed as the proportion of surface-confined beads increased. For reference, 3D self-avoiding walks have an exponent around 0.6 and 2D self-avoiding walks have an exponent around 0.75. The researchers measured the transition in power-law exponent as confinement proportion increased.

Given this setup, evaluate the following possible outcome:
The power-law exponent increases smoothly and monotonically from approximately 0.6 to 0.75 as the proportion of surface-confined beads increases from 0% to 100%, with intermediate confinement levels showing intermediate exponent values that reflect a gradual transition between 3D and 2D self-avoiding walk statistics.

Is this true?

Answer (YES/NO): YES